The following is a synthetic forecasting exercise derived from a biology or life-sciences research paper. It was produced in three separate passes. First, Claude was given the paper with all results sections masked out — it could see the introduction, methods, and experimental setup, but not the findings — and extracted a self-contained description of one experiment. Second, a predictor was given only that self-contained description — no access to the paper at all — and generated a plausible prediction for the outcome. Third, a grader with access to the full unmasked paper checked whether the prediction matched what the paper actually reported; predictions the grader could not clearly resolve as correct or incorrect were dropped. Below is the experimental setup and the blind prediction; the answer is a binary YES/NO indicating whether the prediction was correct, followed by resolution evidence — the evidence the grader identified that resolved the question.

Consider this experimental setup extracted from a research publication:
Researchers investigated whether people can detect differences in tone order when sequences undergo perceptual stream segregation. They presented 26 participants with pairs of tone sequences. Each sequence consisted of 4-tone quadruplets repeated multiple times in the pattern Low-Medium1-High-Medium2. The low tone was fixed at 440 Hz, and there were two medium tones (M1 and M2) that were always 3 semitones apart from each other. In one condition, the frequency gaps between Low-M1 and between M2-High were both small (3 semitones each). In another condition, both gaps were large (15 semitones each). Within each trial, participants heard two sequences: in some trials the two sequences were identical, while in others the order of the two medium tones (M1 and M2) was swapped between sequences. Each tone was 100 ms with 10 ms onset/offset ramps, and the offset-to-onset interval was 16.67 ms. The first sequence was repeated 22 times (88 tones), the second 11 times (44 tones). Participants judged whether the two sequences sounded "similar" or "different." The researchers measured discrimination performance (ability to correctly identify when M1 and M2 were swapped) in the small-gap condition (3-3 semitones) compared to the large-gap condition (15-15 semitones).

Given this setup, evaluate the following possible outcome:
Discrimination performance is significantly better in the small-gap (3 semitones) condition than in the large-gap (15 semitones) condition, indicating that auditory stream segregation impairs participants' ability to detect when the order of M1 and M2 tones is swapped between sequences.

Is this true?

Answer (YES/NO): YES